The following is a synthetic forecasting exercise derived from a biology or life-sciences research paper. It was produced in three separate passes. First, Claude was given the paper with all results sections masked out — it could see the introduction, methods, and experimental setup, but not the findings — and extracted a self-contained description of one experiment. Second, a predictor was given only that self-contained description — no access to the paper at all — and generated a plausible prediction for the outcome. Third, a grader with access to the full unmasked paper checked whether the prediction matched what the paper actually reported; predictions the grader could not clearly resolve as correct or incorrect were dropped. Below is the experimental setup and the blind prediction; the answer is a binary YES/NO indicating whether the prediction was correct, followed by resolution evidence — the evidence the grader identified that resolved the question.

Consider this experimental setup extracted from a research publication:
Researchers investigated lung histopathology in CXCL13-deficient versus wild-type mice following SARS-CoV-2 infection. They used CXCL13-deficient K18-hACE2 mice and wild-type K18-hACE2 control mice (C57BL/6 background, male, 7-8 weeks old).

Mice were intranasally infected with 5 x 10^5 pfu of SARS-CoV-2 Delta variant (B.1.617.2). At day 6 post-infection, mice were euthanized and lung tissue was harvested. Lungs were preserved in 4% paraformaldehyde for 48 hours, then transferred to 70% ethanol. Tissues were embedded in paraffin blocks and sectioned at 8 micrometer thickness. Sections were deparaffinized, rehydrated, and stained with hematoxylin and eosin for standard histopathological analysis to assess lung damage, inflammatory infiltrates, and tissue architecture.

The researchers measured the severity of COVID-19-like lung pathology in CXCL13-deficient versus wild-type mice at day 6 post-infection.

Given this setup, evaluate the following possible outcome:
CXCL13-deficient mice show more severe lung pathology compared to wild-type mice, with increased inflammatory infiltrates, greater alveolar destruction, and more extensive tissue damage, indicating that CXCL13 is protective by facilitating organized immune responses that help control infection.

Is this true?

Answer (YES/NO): YES